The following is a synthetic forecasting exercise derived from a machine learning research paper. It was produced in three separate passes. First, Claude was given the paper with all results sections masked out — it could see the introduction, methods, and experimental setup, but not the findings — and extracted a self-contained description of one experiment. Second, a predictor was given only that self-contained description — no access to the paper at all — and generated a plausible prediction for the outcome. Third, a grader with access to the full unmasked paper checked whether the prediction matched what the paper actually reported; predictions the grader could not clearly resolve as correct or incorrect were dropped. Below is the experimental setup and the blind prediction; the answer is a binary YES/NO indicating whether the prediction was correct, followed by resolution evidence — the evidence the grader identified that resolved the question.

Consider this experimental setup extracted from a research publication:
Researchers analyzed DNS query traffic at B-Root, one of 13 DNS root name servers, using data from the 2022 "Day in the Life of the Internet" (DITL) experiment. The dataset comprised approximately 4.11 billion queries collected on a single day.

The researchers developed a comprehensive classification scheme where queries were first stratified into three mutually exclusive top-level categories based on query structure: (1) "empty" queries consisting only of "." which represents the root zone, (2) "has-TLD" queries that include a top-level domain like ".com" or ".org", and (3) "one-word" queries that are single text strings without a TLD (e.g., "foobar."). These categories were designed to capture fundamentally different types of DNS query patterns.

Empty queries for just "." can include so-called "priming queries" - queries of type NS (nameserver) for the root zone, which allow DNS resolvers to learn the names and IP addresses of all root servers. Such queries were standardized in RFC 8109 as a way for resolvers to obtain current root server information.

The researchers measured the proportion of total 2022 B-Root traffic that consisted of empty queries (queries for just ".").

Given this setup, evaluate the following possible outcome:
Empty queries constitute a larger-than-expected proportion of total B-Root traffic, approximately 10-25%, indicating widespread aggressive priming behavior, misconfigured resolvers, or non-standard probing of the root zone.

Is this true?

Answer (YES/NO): NO